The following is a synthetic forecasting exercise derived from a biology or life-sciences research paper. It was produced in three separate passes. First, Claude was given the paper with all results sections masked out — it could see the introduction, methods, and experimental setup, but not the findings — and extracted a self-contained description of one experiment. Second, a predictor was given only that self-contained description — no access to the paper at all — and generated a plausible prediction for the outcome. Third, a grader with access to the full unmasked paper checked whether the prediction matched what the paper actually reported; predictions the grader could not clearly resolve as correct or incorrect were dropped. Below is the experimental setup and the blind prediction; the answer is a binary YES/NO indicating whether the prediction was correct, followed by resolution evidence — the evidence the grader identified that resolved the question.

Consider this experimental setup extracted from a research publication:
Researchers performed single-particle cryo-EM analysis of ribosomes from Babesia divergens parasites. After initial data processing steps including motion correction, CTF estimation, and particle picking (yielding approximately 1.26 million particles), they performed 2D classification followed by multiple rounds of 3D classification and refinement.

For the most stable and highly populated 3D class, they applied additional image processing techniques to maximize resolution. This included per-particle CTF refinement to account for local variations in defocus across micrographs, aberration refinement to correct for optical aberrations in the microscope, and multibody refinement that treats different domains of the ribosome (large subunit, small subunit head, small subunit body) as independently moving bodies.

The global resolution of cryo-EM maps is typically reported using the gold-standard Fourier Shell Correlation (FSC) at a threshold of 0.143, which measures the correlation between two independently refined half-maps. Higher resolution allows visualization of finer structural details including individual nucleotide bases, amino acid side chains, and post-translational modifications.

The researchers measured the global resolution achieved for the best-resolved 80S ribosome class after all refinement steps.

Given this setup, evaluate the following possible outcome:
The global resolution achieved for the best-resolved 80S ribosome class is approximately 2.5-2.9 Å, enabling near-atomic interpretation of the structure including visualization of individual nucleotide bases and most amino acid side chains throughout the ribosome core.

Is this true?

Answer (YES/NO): YES